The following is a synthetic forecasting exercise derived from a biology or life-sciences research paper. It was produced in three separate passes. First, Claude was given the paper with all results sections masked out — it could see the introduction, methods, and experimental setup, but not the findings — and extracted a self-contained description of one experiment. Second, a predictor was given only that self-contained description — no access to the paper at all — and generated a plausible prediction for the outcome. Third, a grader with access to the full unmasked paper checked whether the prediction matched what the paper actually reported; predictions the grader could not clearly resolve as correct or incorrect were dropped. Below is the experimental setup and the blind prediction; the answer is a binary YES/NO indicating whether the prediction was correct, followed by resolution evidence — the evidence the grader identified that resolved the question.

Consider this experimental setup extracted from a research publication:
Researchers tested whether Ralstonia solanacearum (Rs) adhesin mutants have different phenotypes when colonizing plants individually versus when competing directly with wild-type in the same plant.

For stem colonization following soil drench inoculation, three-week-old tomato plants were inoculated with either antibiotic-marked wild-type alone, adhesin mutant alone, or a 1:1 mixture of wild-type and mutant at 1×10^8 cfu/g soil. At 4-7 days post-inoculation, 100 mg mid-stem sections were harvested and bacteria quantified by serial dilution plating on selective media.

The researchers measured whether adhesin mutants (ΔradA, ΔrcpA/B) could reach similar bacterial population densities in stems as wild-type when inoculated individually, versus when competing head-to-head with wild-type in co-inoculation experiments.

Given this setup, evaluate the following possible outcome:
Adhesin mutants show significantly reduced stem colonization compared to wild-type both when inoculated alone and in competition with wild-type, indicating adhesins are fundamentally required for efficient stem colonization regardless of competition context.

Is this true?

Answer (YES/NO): NO